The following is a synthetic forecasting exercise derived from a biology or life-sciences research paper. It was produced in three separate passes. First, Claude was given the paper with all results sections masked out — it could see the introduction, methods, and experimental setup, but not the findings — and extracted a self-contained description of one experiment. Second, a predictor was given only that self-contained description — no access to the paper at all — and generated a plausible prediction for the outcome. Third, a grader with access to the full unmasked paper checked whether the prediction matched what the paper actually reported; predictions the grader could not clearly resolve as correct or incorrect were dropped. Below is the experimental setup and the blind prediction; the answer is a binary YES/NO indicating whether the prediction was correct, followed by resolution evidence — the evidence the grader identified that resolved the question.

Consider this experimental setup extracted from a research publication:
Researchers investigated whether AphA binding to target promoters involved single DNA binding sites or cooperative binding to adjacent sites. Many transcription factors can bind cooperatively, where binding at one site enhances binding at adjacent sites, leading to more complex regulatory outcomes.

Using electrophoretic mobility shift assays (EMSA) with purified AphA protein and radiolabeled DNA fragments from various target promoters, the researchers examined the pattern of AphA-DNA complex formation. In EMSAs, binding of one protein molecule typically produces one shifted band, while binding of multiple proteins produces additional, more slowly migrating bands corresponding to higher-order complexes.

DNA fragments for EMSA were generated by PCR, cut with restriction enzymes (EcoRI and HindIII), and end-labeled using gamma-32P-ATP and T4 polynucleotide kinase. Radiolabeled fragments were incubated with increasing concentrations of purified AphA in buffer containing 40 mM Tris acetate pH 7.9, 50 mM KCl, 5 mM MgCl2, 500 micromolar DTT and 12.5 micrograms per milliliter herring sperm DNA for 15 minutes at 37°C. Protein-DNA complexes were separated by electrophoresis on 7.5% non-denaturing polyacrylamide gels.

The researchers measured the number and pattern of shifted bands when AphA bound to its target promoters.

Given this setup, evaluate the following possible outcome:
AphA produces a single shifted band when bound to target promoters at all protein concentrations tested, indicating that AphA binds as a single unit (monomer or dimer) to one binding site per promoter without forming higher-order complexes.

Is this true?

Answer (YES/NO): NO